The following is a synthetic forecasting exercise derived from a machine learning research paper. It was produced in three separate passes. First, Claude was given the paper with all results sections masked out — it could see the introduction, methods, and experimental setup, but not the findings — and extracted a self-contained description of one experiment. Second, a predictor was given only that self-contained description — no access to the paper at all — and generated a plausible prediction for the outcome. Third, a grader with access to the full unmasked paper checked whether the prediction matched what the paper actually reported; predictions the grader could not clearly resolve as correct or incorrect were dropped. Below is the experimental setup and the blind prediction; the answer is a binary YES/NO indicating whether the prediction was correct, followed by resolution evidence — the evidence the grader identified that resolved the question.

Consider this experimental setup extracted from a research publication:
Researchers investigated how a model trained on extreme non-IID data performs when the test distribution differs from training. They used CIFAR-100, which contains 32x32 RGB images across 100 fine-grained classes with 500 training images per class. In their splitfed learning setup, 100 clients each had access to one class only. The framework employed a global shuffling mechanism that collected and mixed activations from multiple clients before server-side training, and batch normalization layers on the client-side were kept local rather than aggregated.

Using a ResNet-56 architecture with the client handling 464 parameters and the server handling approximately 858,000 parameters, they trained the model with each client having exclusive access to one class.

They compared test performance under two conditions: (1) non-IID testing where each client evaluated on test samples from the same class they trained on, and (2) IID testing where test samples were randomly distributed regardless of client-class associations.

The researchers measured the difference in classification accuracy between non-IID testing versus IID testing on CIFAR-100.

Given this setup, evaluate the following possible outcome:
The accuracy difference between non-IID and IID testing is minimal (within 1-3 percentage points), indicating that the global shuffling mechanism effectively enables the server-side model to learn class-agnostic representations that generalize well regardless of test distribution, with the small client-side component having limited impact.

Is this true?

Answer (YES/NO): NO